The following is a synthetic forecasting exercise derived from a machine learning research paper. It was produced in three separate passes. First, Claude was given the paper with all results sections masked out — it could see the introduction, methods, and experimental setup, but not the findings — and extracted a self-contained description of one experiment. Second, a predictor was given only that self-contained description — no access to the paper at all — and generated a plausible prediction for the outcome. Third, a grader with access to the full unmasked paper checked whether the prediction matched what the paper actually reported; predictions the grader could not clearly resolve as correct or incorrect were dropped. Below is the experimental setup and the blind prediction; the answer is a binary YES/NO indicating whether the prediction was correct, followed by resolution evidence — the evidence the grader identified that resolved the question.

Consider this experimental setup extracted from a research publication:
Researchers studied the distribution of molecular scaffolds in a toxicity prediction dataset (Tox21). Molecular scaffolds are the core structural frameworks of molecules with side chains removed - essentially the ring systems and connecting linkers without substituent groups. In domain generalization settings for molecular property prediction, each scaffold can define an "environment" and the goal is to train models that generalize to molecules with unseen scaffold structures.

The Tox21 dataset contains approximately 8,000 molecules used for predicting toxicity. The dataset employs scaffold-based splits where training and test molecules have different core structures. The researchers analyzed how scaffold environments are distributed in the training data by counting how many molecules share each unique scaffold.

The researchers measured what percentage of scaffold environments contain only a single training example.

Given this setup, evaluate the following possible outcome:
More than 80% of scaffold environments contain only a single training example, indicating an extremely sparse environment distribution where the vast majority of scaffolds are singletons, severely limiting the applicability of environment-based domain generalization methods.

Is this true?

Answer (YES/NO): NO